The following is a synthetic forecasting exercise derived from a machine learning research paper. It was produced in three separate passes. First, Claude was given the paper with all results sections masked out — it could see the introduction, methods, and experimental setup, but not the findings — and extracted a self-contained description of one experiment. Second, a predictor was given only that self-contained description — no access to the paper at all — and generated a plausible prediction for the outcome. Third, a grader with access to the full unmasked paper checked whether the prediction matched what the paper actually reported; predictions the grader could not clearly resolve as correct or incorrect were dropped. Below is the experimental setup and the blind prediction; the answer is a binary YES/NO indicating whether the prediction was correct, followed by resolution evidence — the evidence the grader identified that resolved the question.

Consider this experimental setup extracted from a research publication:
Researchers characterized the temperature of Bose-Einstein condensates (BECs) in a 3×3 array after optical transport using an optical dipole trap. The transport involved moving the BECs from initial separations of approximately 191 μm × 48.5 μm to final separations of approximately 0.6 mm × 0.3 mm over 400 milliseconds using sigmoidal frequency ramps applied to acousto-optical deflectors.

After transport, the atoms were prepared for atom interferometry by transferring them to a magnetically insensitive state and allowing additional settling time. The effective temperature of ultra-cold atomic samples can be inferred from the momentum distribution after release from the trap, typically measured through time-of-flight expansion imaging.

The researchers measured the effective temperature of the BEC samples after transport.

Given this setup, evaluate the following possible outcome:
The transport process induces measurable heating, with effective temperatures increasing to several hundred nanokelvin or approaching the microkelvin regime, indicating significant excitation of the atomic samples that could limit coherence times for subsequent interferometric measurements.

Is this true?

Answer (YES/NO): NO